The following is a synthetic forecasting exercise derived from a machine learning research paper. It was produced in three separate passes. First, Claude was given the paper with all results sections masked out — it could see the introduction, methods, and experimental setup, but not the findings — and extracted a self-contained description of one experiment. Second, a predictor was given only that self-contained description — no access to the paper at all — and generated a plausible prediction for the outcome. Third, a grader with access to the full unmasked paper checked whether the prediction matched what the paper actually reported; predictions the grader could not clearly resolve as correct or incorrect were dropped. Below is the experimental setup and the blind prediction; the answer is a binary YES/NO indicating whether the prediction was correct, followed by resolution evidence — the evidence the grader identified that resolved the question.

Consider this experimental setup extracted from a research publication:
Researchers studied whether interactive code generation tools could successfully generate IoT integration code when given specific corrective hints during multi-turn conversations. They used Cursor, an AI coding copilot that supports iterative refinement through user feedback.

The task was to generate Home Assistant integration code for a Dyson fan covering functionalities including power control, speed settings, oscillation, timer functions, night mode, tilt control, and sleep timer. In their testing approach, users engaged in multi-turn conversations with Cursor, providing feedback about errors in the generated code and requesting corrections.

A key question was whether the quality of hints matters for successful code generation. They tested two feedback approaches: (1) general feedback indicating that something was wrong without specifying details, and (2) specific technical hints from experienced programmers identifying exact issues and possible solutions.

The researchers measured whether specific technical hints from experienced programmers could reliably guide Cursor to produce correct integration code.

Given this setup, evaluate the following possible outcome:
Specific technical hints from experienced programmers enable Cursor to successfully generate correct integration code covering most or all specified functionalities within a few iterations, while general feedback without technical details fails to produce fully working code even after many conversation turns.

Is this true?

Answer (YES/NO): NO